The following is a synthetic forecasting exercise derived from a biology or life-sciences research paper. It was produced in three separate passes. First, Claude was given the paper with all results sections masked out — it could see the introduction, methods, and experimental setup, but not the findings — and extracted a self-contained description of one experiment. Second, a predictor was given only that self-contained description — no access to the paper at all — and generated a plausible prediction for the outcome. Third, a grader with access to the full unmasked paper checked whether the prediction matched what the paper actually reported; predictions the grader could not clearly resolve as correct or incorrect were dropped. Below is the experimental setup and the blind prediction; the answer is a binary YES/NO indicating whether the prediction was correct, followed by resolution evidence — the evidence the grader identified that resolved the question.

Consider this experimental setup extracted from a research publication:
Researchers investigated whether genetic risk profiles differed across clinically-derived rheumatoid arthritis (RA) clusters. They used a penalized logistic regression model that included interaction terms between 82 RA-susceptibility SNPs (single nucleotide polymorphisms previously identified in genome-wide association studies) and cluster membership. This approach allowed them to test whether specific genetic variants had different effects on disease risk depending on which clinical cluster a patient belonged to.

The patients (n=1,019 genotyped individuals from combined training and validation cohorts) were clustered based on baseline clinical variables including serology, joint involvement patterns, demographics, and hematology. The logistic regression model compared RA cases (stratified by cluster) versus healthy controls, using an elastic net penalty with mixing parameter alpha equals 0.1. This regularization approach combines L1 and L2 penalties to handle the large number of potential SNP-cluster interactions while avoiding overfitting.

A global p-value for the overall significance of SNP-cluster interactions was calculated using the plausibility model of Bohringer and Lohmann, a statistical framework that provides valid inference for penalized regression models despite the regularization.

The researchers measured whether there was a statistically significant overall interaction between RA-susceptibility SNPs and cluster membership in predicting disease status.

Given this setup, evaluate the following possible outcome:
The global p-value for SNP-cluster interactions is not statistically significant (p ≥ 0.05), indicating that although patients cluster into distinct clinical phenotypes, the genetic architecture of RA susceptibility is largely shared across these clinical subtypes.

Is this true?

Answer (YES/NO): NO